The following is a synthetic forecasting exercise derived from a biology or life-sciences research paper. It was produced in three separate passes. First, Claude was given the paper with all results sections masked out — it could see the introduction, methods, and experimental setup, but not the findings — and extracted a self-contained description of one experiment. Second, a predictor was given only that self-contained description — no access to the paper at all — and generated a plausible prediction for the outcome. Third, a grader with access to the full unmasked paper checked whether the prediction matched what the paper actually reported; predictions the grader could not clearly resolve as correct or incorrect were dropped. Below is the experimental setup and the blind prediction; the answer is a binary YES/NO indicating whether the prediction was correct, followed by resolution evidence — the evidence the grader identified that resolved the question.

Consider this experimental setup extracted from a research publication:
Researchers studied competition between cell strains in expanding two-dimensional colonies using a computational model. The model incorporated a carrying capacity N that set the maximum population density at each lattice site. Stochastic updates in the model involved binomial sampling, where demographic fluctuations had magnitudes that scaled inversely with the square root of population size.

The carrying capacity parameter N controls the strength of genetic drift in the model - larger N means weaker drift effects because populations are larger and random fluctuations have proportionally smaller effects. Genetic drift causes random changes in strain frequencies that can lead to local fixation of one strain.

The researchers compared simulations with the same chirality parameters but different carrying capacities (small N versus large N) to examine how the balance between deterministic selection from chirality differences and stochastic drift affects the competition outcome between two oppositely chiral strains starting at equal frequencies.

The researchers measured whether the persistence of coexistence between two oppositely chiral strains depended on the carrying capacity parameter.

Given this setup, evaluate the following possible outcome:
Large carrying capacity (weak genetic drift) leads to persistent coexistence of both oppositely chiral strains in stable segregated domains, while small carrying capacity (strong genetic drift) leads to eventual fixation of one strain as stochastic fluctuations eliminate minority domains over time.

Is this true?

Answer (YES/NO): NO